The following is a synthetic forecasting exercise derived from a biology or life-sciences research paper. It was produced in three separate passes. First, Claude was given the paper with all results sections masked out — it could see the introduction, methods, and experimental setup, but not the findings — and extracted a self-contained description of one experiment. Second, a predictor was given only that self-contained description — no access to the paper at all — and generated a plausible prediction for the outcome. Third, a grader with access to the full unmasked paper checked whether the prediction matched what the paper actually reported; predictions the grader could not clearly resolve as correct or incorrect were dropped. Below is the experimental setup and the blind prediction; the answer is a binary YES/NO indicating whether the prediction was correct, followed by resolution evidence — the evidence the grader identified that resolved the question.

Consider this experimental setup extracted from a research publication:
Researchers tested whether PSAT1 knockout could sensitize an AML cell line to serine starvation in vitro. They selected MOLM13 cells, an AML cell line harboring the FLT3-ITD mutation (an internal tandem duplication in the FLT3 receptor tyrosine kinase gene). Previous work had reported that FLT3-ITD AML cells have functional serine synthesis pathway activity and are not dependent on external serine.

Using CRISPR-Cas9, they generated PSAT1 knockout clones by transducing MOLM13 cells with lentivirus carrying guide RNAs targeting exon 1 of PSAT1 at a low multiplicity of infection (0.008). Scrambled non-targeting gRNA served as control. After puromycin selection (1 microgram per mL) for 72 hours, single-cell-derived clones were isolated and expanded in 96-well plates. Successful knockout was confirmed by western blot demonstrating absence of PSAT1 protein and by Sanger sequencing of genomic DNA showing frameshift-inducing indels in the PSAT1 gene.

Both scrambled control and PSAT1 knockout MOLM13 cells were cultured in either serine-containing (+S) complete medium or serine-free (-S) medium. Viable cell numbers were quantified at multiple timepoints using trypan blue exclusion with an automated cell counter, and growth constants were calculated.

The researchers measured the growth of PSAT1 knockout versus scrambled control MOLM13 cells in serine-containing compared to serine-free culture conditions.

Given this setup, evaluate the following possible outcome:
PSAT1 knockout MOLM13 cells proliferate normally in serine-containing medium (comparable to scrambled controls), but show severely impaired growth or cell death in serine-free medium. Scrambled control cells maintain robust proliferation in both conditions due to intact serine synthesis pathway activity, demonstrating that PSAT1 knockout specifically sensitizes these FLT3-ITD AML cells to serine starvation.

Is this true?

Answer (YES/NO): YES